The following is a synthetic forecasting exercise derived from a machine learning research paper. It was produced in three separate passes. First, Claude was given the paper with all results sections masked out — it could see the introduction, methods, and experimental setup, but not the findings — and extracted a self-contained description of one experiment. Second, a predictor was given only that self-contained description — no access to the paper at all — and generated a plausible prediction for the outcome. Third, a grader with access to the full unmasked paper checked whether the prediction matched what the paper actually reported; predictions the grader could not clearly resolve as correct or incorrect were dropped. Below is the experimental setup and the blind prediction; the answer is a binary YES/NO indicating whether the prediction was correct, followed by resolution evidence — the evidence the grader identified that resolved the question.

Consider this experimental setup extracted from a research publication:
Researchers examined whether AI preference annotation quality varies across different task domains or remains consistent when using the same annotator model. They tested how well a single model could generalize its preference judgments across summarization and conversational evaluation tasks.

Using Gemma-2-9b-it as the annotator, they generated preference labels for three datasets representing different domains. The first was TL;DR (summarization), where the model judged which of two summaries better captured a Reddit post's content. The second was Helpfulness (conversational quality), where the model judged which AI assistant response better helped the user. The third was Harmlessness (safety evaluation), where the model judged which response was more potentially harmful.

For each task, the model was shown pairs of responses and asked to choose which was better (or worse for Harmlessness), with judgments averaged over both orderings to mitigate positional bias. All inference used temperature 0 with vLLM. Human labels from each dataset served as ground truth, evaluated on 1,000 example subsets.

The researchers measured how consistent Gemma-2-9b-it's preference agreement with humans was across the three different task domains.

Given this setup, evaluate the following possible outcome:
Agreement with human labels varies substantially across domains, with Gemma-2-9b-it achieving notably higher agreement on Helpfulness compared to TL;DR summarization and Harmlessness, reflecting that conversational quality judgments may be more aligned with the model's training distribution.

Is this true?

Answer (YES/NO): NO